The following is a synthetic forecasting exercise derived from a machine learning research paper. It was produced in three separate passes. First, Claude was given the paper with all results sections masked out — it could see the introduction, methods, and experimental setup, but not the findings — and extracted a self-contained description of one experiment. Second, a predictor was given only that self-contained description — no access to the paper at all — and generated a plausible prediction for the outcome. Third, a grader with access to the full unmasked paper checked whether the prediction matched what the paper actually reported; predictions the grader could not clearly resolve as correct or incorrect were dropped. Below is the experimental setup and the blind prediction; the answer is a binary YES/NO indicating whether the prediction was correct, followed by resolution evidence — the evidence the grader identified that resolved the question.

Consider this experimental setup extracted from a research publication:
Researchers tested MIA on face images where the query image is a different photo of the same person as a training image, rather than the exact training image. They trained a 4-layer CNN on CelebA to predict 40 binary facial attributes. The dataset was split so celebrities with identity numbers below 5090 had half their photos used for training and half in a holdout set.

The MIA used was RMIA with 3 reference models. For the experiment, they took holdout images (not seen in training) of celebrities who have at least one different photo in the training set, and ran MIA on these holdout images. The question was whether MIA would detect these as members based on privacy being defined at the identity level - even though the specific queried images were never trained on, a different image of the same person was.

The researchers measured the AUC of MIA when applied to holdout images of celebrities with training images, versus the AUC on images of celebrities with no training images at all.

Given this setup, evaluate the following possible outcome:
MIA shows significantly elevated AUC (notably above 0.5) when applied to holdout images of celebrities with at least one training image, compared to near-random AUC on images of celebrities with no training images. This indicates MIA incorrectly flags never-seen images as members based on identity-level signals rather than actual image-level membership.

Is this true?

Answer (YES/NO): NO